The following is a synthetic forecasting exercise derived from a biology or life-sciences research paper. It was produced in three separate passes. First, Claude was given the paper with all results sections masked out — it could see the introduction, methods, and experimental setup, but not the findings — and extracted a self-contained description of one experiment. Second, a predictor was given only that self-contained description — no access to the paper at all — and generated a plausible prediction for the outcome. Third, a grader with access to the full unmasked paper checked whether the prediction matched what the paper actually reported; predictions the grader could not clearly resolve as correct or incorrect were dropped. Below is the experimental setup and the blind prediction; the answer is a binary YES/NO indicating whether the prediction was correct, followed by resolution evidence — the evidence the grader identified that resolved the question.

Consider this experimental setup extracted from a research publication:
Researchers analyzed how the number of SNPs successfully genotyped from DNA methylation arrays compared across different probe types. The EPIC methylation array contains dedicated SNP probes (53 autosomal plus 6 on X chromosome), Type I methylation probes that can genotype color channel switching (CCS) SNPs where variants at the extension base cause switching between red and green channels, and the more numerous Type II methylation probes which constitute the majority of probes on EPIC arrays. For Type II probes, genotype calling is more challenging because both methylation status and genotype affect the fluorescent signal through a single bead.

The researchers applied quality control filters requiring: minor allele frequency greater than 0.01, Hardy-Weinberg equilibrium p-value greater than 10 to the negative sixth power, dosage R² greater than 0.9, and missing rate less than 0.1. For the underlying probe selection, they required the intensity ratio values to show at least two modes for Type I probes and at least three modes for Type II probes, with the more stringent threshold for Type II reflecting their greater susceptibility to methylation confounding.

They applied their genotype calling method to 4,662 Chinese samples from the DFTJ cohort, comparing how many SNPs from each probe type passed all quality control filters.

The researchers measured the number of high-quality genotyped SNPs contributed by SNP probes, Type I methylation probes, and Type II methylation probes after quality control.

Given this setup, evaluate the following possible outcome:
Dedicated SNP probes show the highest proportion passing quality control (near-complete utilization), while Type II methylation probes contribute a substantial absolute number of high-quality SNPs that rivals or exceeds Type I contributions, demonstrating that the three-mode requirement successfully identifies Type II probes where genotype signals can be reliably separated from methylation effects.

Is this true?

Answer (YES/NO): YES